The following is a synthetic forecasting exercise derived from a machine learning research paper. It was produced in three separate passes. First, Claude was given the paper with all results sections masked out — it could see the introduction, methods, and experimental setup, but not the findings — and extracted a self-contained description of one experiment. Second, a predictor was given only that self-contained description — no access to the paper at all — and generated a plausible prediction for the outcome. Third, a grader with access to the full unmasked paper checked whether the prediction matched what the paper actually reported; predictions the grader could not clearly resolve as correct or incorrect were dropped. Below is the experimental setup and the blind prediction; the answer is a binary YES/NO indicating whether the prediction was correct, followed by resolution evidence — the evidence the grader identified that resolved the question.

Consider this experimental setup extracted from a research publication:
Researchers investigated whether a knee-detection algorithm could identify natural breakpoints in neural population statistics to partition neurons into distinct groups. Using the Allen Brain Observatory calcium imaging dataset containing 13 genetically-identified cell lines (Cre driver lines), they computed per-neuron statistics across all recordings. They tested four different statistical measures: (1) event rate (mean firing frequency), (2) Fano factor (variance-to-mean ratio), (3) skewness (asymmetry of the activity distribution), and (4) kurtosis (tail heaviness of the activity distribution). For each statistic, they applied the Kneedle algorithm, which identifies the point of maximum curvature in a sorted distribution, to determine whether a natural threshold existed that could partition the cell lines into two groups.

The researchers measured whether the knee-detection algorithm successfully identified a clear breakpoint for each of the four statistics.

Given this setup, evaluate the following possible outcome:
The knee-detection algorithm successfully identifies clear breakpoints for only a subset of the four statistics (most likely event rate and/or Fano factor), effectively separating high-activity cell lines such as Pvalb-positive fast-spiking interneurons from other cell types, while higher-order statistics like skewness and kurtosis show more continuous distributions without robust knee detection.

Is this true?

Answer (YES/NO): NO